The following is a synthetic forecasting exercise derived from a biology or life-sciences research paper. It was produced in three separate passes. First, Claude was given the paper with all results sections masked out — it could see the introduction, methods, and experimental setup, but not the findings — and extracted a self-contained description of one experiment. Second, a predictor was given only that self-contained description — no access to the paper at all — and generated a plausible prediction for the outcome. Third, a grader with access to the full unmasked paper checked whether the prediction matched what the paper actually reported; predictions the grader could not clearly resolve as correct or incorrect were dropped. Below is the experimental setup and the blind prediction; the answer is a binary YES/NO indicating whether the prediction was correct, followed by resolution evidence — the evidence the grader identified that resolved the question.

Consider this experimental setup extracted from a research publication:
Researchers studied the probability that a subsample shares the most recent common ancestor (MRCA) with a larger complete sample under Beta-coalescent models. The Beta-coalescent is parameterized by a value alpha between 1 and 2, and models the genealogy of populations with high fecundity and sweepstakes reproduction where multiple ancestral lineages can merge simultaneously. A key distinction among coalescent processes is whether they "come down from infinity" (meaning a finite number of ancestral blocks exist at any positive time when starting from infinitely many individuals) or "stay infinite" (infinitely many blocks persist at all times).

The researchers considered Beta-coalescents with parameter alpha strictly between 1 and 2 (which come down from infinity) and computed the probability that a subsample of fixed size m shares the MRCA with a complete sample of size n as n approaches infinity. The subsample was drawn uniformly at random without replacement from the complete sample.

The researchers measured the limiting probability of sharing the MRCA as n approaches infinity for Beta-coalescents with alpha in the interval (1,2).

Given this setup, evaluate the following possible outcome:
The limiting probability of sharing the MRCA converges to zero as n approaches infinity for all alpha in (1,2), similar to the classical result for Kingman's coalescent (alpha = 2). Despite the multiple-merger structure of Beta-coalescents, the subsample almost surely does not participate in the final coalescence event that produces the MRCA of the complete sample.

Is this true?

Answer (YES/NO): NO